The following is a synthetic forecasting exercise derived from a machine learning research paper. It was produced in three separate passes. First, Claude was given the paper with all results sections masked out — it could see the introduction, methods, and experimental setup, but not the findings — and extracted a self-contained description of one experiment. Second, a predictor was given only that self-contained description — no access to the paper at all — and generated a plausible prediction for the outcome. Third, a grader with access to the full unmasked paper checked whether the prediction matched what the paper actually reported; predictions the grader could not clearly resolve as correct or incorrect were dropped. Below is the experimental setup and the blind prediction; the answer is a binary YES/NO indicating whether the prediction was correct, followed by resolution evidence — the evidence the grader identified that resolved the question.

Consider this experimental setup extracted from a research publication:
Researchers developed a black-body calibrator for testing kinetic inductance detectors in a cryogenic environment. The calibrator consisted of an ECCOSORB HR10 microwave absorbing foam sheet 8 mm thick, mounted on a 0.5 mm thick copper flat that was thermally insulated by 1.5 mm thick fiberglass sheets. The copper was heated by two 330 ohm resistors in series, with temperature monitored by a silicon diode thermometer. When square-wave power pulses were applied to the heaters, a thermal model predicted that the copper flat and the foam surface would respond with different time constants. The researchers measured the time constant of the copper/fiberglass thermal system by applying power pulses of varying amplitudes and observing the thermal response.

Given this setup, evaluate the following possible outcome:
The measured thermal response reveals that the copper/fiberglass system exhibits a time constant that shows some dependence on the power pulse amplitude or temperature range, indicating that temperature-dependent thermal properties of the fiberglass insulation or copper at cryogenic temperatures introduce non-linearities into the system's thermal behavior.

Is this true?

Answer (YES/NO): YES